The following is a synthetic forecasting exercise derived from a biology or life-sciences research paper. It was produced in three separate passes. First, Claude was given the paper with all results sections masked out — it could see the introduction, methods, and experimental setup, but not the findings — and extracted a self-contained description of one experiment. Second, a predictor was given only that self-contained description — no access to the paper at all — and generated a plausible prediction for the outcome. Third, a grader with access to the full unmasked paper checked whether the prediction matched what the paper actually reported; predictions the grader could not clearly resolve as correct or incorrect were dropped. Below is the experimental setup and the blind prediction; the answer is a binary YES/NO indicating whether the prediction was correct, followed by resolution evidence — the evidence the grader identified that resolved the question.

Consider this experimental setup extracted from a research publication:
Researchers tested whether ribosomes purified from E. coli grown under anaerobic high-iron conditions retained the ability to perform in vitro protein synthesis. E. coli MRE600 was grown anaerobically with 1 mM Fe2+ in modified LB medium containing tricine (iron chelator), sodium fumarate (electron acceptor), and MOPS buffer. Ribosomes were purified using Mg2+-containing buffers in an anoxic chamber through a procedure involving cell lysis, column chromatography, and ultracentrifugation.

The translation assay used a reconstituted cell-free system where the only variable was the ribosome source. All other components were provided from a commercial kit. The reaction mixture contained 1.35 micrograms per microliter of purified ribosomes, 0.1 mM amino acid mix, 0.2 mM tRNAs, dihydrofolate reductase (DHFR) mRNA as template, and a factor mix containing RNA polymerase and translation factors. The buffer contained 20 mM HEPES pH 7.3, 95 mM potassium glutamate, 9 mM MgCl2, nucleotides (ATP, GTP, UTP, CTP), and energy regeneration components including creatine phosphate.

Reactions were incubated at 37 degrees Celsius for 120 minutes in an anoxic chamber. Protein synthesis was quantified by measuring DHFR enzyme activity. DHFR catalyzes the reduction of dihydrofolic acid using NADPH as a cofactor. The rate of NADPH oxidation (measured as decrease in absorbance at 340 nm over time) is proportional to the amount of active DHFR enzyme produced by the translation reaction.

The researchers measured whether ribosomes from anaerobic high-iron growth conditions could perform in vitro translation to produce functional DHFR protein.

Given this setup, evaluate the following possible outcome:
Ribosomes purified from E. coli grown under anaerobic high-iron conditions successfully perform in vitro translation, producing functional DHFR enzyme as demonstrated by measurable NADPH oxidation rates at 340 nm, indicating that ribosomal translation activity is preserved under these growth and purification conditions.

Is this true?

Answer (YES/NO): YES